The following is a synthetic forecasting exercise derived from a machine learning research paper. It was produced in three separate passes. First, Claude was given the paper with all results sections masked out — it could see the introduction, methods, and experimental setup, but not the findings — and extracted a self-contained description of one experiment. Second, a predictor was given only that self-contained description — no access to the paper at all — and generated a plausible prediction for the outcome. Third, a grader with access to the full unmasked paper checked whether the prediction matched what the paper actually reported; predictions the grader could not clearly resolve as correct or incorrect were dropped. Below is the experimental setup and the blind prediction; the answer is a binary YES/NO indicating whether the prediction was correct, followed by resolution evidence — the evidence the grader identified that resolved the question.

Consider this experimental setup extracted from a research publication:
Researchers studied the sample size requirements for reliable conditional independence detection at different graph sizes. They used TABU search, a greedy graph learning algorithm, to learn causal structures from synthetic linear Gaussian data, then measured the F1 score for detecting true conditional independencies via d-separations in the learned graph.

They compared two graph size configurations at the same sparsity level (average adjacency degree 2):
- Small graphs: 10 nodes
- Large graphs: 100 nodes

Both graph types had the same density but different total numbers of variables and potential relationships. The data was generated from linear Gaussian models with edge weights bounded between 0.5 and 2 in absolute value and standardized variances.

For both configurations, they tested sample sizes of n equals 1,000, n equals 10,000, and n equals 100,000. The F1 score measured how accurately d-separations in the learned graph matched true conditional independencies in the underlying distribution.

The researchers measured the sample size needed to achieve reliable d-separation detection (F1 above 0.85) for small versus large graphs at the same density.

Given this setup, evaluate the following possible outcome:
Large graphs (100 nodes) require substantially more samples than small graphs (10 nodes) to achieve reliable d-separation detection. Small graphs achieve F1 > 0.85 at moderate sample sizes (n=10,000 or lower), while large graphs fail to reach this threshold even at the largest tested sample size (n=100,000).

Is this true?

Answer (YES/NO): NO